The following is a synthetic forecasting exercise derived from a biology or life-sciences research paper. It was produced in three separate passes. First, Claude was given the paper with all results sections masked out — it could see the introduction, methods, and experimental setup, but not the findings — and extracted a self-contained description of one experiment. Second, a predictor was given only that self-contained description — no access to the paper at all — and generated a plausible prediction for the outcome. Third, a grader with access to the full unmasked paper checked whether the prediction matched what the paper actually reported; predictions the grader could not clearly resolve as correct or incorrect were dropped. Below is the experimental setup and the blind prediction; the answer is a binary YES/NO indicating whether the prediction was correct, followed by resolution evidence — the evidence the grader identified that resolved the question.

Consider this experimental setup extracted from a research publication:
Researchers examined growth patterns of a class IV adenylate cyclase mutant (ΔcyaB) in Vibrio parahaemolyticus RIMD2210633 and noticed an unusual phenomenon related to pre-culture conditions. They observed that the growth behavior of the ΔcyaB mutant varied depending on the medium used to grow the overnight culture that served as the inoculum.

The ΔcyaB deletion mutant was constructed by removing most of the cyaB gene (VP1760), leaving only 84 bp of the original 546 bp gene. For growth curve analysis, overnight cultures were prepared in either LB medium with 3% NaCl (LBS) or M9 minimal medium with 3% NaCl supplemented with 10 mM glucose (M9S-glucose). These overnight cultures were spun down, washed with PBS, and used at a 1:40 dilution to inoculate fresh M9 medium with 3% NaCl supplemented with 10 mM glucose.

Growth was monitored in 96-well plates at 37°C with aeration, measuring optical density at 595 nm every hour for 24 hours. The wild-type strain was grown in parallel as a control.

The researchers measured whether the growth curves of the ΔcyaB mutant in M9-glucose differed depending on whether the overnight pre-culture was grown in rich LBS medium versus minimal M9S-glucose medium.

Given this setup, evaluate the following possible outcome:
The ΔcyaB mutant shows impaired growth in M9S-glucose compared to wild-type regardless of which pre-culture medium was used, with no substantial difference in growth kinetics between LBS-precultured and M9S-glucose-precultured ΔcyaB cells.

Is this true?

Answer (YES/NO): NO